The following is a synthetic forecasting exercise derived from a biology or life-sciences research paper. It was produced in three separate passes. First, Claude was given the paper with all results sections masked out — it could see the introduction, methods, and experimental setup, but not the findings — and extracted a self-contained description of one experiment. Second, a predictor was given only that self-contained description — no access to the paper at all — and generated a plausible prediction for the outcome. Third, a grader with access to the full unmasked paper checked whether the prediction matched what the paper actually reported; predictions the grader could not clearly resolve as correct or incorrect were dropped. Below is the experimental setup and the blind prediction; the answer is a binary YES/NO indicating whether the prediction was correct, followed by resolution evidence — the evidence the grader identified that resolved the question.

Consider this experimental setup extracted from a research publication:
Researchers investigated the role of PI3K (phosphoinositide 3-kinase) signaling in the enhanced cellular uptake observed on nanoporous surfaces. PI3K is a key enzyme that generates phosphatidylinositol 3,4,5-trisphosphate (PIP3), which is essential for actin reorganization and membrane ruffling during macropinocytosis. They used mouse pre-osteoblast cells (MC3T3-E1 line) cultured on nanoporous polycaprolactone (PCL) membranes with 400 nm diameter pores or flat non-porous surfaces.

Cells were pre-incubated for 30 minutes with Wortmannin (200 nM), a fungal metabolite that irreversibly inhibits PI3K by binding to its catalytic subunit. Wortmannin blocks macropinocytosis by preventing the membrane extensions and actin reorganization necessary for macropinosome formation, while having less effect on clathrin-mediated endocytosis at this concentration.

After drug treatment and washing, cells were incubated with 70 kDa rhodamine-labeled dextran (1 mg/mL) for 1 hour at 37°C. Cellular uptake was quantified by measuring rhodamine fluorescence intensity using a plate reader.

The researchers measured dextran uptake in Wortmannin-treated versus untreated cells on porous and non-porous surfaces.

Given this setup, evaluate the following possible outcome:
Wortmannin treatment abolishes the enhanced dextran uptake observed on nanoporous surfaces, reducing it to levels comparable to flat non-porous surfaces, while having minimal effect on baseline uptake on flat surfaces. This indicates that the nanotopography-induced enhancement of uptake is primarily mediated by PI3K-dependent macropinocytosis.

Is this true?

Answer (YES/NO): NO